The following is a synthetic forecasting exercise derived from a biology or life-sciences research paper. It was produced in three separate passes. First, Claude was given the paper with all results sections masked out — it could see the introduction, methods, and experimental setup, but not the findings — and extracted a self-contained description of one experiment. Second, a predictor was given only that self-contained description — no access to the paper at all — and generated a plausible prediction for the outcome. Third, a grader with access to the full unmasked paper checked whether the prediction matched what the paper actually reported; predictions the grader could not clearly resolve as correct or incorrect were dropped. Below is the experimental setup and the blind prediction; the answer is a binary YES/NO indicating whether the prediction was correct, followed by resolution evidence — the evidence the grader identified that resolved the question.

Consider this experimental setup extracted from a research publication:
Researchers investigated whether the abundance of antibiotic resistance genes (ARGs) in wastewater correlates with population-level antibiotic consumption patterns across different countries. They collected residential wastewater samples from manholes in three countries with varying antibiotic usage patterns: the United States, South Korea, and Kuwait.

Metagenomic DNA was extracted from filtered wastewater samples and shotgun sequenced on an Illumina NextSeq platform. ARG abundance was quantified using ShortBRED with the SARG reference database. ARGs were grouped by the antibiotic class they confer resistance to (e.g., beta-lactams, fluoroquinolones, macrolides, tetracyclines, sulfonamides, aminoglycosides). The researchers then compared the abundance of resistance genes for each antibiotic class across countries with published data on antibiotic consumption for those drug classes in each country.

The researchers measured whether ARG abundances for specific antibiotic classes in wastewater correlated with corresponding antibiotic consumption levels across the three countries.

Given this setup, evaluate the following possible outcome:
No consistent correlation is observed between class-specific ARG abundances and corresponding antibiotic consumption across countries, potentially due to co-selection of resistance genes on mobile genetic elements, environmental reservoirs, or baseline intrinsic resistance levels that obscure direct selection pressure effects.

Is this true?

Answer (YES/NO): YES